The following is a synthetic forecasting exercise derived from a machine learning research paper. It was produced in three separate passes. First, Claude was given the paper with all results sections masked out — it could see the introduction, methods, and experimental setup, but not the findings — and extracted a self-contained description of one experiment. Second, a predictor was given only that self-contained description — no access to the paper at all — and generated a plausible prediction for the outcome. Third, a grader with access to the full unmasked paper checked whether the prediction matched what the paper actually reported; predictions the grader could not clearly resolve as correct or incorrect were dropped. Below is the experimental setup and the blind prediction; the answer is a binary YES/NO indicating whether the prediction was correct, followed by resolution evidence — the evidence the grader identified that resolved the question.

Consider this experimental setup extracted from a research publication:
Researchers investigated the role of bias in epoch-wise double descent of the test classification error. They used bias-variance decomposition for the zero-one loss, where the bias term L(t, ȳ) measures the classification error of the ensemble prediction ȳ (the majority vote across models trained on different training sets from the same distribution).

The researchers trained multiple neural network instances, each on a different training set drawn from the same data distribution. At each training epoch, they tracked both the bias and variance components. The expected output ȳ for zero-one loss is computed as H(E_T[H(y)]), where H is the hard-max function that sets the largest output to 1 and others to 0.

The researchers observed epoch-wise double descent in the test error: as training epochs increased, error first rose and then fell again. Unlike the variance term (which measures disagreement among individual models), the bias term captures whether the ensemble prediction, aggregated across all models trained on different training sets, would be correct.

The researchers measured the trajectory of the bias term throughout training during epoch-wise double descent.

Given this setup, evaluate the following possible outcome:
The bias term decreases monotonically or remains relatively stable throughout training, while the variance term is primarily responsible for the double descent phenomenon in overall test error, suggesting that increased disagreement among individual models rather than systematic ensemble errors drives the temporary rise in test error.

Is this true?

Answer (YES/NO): YES